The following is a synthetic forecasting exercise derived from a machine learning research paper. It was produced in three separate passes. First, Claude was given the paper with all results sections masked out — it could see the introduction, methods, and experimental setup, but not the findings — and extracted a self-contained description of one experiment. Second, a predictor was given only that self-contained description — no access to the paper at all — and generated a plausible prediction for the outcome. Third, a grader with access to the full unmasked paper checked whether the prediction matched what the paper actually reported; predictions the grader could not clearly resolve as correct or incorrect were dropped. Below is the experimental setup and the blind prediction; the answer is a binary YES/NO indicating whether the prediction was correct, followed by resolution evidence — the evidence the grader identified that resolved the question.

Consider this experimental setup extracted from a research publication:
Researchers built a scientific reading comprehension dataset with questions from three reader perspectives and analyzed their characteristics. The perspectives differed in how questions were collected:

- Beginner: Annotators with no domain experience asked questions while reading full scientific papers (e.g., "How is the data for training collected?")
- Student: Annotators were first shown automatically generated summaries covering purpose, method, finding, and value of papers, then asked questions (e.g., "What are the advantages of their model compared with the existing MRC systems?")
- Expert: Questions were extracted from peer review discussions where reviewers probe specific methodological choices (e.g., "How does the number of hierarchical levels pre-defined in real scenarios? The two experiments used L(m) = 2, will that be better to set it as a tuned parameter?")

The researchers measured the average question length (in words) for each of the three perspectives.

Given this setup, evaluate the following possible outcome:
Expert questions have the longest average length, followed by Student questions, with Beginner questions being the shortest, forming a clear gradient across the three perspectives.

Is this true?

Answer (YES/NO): NO